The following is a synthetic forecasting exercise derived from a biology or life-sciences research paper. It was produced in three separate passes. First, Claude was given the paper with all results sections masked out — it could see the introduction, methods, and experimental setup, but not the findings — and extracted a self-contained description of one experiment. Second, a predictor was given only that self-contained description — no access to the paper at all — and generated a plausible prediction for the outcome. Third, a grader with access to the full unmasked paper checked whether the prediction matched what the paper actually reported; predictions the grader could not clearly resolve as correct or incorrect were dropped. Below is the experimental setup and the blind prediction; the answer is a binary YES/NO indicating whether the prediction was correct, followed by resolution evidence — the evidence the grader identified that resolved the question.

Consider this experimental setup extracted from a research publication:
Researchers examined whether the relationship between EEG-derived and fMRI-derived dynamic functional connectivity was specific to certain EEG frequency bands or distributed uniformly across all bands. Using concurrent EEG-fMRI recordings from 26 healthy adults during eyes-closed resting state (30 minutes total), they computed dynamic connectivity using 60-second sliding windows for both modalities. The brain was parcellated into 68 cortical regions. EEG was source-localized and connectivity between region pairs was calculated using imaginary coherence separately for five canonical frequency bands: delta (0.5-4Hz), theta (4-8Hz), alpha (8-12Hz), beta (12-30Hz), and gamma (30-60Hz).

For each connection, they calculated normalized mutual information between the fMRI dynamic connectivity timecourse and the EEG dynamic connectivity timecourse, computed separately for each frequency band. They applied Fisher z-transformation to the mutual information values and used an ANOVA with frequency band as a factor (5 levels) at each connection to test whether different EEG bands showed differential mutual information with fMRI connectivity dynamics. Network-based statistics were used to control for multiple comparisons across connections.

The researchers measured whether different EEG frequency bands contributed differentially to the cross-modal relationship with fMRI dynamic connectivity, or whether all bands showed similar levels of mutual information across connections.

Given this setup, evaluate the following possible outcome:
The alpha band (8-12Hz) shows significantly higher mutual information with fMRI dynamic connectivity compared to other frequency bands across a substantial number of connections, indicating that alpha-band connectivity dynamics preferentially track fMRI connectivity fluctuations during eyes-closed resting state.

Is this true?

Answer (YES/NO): NO